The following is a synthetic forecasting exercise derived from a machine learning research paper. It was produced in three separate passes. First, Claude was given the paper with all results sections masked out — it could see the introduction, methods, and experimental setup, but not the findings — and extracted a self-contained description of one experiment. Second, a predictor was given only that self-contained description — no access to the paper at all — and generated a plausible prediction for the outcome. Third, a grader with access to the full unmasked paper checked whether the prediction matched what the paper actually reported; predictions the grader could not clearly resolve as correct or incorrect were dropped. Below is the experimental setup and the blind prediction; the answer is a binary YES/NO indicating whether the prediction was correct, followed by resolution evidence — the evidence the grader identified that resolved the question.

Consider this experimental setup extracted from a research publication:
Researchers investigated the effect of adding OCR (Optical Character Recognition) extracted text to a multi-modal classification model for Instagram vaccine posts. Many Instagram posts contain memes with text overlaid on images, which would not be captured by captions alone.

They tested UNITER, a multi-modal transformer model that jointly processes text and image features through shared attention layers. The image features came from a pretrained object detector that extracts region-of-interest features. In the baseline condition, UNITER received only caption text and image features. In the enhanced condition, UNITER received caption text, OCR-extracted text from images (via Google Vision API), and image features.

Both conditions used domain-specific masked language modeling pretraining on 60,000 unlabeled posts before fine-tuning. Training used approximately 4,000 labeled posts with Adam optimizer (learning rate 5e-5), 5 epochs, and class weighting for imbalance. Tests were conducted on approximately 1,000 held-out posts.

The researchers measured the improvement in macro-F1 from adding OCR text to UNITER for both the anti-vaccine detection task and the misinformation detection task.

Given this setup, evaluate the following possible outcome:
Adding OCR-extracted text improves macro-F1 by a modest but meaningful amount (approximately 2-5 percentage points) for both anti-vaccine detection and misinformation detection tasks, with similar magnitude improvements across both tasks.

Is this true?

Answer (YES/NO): NO